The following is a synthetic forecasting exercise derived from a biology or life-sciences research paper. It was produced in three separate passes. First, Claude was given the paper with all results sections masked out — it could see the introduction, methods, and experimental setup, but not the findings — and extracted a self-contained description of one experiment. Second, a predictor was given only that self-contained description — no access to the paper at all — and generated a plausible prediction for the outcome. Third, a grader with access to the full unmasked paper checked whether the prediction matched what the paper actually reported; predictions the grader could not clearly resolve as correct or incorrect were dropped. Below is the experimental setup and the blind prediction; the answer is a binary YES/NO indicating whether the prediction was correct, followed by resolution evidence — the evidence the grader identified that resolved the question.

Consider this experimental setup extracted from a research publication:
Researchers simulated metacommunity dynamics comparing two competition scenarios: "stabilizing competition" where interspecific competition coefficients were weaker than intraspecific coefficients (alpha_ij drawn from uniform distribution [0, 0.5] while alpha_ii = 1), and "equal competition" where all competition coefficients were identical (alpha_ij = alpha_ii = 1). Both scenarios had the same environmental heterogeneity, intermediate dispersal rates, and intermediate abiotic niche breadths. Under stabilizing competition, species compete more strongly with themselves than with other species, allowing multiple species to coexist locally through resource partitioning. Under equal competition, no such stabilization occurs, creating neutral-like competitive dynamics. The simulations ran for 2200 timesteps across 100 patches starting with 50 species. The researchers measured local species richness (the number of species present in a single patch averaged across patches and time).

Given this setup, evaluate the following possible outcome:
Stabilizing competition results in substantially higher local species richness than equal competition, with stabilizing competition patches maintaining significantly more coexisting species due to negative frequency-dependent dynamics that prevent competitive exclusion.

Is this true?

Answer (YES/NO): YES